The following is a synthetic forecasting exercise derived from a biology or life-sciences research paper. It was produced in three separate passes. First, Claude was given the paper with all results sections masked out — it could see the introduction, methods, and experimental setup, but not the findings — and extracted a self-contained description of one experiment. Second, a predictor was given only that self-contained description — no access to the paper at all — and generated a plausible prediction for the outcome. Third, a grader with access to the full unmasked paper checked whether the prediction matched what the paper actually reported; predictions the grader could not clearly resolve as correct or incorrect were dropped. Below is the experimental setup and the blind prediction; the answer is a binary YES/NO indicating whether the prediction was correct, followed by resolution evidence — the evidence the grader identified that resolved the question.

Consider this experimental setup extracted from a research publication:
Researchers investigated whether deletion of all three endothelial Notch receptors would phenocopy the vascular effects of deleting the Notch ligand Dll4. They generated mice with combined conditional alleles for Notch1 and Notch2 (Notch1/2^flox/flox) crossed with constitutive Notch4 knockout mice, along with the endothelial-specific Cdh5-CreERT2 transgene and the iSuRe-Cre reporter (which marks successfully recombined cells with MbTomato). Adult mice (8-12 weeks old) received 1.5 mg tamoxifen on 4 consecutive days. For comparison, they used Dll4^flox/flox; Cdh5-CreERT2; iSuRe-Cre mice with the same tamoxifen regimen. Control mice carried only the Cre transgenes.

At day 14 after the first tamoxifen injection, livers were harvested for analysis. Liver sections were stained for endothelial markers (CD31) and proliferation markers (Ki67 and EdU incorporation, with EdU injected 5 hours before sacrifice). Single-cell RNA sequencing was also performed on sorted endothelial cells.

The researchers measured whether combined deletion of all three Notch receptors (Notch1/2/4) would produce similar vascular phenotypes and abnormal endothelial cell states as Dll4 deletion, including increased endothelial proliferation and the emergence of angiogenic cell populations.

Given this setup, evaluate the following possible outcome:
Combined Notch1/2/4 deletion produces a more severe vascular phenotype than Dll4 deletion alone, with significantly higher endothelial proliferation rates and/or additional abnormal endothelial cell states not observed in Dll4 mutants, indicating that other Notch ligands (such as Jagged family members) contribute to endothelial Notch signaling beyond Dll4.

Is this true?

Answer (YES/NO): NO